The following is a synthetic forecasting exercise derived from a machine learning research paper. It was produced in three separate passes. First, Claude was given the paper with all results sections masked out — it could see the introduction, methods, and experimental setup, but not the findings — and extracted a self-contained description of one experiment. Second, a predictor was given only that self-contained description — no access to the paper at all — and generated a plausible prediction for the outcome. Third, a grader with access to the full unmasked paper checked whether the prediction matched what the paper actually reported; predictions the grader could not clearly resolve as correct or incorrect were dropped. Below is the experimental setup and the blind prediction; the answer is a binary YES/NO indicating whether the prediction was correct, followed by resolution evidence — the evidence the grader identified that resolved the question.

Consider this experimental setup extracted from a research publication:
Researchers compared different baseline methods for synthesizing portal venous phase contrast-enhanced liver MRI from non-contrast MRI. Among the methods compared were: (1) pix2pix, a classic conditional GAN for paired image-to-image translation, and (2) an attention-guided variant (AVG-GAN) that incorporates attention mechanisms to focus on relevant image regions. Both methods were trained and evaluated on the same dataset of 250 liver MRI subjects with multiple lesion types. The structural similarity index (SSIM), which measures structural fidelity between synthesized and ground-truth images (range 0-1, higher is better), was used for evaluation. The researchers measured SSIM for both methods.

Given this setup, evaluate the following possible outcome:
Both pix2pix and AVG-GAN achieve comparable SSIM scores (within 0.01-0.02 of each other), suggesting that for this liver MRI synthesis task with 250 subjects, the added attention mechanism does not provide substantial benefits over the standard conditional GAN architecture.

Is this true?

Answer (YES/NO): NO